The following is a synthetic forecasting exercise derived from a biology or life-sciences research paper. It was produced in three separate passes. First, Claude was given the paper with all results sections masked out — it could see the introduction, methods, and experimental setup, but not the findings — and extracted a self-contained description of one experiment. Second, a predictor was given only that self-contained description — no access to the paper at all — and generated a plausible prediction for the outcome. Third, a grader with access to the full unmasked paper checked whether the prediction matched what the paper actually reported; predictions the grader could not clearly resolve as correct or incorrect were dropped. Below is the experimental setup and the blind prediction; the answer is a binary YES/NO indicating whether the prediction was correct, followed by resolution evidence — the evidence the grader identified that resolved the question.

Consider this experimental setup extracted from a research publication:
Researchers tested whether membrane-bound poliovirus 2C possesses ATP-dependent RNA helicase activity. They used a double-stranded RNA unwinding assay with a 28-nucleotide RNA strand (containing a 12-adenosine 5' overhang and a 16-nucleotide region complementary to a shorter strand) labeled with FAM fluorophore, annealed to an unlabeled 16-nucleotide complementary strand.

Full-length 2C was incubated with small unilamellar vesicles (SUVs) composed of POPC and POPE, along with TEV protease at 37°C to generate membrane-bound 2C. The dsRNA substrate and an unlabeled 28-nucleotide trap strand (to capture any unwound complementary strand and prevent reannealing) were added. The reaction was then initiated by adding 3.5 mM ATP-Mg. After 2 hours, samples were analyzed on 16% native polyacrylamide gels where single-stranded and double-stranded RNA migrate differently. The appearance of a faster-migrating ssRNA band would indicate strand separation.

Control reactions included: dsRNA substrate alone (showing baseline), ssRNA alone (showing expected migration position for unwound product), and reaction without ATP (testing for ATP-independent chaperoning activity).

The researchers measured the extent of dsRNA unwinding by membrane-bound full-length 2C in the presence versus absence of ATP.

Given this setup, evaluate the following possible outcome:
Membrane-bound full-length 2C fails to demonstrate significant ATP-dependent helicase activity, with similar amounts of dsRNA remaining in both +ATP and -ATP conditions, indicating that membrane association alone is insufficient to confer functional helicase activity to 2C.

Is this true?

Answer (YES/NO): NO